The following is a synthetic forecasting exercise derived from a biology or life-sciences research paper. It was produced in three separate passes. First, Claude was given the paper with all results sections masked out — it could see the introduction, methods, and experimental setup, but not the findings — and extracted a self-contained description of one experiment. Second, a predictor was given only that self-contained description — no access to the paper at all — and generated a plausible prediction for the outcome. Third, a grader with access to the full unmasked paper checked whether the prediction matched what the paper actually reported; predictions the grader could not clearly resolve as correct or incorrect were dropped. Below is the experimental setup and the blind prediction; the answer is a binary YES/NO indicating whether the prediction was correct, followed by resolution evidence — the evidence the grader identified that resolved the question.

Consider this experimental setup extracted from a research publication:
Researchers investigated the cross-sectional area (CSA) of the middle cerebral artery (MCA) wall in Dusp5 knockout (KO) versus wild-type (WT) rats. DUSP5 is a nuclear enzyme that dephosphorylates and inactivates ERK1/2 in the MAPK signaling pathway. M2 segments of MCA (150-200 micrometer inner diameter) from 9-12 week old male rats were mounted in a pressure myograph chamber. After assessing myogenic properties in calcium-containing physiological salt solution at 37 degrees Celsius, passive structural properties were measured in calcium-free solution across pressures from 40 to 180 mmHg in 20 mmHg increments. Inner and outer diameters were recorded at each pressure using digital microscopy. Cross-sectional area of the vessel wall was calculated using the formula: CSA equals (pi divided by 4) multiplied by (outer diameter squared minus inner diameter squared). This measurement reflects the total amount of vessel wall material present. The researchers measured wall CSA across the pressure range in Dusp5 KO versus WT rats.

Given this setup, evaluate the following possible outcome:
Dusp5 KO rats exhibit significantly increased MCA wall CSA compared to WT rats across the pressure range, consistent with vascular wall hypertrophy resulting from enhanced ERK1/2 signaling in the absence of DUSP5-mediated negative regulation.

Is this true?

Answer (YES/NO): NO